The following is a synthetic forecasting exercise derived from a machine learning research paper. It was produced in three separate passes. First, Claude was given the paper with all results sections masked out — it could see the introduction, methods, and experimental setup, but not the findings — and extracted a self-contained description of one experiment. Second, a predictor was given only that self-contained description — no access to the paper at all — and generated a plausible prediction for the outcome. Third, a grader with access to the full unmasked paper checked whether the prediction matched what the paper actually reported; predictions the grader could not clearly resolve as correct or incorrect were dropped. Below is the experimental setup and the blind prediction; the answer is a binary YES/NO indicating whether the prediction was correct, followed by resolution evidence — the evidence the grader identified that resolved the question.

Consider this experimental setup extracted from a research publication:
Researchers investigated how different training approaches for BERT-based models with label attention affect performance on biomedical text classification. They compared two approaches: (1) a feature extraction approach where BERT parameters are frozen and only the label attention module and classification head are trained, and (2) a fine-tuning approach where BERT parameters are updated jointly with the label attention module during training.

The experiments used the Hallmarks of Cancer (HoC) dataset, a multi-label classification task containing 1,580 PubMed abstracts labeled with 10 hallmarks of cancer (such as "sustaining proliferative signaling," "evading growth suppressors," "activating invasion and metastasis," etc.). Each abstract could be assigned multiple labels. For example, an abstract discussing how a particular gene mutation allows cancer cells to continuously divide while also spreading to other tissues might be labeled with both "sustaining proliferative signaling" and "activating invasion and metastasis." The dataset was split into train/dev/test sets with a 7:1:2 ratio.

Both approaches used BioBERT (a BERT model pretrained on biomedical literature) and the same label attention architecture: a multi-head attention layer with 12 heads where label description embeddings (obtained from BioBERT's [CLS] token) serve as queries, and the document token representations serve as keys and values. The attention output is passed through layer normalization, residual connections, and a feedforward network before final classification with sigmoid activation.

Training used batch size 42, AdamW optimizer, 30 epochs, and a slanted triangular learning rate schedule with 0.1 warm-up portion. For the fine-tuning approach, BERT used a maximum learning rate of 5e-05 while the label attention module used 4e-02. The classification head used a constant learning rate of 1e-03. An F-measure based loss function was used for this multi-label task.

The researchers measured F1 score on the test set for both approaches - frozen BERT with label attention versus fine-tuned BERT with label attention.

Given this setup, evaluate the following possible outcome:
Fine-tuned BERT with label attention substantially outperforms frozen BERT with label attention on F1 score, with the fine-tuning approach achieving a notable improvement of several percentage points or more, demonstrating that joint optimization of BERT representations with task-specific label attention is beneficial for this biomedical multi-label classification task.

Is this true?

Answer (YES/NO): YES